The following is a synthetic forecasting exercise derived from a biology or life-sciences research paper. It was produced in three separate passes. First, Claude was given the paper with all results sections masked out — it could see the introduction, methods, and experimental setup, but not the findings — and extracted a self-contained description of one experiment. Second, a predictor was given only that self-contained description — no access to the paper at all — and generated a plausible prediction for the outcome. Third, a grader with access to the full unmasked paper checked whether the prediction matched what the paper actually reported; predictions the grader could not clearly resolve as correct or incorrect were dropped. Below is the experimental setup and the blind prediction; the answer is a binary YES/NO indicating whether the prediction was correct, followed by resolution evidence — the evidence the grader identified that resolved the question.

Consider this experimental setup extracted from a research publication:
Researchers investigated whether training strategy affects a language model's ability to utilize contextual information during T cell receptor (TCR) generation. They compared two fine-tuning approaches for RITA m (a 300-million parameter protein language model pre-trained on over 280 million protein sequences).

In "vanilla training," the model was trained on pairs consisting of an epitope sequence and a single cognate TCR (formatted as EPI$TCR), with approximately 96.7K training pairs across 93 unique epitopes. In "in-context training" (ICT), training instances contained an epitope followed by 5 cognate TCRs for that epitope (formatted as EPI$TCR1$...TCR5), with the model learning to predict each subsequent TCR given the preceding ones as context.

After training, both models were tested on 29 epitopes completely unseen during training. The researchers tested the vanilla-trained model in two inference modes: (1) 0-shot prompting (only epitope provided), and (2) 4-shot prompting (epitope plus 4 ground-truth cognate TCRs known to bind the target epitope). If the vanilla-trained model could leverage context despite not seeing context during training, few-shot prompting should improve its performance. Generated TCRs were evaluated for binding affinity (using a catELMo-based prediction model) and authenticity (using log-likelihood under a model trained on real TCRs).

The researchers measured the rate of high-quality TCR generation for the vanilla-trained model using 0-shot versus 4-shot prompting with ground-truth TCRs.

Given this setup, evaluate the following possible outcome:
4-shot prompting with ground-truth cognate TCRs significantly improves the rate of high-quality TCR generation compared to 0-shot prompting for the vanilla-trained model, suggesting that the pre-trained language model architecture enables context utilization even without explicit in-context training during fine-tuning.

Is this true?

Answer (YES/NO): NO